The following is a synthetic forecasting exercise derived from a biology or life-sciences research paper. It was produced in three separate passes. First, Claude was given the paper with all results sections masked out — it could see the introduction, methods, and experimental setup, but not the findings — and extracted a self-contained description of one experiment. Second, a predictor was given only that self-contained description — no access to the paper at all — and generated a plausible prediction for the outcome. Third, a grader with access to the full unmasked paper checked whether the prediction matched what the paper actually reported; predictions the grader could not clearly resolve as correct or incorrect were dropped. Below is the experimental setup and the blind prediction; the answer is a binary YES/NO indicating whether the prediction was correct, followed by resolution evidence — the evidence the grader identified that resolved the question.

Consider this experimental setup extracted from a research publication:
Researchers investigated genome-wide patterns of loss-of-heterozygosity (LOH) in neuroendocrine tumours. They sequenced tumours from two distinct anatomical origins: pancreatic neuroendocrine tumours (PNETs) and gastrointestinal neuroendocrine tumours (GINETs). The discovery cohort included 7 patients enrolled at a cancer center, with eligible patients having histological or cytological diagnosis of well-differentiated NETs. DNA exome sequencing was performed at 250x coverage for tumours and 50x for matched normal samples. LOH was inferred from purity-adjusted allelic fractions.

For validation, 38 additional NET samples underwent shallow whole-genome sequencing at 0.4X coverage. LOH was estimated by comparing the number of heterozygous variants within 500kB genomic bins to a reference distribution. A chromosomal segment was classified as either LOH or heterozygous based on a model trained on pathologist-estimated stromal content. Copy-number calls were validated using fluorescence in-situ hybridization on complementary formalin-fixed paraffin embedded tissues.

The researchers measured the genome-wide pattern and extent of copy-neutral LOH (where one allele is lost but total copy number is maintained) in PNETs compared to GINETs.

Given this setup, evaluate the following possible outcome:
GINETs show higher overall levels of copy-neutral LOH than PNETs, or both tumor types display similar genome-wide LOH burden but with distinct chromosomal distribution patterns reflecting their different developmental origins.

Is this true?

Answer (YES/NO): NO